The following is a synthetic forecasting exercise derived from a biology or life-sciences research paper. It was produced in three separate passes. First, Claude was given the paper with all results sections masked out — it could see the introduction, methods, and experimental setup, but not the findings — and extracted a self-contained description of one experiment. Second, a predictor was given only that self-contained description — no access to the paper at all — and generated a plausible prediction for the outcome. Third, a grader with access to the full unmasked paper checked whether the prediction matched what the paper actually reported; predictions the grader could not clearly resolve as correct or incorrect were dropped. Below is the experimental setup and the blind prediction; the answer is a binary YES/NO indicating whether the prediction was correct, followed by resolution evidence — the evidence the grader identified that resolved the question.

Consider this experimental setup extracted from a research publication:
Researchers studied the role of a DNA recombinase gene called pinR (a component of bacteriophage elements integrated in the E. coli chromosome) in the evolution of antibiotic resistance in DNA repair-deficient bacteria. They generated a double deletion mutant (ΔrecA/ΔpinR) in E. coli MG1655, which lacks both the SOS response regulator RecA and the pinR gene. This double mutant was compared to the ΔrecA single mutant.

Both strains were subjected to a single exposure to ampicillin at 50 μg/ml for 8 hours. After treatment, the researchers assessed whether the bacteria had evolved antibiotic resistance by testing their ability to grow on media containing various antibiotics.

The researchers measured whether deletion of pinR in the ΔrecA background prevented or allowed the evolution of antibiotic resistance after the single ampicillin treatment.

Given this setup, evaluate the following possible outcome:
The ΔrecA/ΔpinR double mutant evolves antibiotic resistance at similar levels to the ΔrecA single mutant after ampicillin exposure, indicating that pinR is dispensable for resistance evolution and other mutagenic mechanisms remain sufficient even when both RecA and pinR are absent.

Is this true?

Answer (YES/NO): NO